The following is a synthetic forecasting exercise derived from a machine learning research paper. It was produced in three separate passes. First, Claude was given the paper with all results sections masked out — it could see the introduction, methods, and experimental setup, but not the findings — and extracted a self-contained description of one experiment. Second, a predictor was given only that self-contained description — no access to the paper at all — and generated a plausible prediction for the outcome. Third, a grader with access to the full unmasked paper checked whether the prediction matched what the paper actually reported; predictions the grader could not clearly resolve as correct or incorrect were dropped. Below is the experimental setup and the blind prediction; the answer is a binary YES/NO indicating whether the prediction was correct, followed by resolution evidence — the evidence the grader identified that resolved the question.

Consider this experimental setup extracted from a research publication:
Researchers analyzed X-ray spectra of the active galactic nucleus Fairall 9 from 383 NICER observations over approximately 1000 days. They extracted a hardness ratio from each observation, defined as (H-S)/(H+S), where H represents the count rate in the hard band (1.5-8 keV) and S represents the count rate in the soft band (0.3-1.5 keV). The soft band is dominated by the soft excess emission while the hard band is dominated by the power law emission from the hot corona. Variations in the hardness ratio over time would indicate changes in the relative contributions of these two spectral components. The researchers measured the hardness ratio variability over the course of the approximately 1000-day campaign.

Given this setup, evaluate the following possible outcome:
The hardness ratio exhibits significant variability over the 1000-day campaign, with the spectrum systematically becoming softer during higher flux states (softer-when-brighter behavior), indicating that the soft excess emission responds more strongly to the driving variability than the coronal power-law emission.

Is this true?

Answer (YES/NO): YES